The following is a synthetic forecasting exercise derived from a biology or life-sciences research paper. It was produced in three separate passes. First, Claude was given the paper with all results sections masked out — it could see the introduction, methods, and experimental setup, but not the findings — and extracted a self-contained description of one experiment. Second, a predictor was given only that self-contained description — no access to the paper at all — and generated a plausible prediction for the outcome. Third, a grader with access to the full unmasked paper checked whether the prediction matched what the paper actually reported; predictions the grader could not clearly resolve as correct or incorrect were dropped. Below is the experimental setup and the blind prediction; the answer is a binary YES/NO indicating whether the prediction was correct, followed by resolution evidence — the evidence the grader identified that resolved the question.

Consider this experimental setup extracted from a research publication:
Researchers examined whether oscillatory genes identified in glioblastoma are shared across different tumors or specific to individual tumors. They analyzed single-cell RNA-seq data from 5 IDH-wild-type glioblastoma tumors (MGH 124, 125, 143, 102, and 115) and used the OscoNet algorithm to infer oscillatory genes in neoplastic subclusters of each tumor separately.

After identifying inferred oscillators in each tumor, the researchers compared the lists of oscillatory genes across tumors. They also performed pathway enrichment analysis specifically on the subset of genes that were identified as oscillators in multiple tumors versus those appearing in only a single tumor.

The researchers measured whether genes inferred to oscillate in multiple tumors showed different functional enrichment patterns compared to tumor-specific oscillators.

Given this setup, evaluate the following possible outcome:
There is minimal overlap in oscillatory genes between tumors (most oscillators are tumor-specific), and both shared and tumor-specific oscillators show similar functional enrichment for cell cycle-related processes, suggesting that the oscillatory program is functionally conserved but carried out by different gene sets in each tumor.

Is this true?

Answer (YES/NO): NO